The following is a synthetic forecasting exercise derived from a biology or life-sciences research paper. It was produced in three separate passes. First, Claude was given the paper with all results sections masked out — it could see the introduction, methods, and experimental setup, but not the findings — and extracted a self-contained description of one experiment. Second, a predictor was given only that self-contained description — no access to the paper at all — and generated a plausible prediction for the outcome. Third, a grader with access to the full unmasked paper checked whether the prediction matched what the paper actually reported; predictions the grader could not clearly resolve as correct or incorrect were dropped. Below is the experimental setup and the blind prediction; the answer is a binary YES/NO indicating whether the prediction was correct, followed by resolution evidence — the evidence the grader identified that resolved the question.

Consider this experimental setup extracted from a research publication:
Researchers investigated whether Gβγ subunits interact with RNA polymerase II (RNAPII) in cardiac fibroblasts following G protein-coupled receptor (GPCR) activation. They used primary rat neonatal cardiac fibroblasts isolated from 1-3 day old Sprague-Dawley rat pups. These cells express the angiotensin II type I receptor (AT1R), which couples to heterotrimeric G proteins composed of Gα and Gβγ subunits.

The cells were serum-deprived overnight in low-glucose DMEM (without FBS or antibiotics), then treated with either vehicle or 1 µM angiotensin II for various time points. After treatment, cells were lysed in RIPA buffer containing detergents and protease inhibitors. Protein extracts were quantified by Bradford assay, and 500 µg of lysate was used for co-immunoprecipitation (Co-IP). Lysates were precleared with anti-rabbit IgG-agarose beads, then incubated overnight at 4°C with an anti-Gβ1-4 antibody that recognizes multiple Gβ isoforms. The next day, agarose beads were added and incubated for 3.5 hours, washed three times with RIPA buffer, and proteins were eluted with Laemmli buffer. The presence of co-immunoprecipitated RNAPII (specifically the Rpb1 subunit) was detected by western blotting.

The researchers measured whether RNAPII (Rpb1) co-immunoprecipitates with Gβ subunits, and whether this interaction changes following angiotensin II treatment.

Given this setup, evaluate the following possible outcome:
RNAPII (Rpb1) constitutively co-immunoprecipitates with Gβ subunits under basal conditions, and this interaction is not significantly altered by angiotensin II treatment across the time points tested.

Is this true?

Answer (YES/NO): NO